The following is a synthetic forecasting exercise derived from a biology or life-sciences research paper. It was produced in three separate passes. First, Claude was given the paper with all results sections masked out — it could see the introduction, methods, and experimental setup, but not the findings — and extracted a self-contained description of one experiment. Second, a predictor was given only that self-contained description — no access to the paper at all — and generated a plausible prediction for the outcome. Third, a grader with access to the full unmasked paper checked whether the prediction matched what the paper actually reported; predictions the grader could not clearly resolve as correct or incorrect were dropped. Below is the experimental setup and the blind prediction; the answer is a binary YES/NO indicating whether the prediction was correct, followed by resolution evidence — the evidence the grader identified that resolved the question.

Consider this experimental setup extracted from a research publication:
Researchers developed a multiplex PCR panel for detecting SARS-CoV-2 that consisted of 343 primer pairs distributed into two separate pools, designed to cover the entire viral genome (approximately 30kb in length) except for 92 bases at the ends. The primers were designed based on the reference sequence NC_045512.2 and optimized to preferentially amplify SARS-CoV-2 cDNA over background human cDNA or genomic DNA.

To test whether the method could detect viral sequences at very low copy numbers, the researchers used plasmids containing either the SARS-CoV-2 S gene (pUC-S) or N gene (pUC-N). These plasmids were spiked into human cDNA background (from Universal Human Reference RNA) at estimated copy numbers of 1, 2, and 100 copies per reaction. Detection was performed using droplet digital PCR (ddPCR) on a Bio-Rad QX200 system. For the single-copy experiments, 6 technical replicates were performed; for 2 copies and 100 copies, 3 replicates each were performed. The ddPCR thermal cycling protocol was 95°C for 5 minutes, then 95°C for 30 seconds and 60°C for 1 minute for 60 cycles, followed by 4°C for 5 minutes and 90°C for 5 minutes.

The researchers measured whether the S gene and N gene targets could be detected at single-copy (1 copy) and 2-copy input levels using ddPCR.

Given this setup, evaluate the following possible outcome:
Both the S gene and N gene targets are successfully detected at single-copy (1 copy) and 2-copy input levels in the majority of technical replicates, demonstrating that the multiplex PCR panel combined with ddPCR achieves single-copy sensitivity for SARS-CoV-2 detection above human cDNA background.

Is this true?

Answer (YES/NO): NO